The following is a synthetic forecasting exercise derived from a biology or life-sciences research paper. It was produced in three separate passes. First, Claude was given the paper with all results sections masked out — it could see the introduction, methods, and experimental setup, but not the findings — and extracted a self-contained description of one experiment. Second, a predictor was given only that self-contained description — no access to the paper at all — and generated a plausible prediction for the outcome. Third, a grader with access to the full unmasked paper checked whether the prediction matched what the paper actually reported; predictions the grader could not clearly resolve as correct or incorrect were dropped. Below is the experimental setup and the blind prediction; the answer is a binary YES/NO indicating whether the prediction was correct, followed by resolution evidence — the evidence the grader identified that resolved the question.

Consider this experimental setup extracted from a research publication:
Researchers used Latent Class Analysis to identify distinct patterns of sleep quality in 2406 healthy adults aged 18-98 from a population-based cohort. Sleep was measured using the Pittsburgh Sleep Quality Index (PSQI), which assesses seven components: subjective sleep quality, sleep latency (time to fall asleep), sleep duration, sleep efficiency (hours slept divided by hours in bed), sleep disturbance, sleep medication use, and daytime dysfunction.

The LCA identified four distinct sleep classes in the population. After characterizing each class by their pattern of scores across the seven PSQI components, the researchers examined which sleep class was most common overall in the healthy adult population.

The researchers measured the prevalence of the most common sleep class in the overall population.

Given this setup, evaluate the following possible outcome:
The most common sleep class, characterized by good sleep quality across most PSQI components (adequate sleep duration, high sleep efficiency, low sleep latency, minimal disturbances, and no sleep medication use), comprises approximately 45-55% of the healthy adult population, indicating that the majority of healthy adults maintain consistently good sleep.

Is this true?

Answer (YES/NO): NO